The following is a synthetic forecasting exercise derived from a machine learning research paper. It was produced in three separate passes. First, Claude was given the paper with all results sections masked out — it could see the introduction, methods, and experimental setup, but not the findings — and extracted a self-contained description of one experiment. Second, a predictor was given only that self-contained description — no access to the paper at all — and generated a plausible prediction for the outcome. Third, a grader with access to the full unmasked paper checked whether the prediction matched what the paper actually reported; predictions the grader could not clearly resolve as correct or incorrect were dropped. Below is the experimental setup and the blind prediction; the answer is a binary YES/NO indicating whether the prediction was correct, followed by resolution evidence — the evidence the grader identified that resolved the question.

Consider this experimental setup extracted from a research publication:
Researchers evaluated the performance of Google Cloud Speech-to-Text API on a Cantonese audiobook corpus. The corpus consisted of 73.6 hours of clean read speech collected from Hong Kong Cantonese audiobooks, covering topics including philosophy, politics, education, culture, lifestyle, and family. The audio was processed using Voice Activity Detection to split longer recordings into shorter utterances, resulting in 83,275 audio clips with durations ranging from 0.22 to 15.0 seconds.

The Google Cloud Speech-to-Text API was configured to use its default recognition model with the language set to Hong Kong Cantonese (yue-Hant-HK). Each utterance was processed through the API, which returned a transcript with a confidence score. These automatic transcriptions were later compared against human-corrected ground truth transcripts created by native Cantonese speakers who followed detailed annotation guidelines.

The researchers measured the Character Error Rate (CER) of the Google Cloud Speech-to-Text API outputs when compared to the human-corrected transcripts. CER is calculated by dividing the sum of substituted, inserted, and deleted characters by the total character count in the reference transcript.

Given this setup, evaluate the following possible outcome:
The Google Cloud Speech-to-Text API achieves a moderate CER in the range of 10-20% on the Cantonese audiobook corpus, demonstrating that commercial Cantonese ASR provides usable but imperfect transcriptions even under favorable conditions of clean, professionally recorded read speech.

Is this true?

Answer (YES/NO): NO